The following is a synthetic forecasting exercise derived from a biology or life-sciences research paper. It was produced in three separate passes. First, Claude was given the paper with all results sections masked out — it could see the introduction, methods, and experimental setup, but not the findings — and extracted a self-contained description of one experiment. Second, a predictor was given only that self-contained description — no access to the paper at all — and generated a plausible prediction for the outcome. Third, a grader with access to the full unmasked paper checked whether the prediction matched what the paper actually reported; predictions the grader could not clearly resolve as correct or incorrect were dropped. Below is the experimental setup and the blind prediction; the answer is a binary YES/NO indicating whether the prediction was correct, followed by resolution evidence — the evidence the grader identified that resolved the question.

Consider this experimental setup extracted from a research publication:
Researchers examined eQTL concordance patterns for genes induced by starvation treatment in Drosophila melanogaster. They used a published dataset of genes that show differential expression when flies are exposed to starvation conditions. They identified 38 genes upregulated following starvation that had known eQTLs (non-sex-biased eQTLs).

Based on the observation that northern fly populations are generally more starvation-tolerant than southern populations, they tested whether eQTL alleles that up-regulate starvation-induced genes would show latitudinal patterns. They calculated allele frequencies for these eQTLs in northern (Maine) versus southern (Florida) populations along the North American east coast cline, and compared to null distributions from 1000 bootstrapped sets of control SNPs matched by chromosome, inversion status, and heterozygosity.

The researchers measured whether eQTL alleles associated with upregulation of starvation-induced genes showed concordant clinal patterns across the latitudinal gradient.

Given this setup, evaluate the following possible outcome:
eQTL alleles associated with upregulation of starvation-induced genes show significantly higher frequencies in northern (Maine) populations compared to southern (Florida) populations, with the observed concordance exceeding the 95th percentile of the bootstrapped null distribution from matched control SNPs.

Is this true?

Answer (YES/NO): YES